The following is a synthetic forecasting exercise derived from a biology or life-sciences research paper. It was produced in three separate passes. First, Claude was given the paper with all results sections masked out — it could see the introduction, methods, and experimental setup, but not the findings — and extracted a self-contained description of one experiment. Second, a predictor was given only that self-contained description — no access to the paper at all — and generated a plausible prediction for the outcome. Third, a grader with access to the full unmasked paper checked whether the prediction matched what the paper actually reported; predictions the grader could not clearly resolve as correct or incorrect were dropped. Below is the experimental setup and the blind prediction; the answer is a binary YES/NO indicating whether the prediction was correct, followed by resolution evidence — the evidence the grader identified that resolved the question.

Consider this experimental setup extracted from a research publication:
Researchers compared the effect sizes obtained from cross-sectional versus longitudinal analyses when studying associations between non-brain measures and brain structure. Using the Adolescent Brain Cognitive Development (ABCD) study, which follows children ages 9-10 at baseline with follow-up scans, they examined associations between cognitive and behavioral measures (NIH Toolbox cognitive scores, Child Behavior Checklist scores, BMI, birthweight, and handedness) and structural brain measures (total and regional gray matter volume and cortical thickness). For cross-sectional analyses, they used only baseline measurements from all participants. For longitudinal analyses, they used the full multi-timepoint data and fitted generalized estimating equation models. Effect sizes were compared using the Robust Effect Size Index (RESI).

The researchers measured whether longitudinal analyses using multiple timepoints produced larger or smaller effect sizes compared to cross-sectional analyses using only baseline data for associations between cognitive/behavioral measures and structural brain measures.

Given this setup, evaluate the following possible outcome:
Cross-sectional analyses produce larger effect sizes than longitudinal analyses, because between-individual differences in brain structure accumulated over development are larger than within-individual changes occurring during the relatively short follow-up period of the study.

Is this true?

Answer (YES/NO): YES